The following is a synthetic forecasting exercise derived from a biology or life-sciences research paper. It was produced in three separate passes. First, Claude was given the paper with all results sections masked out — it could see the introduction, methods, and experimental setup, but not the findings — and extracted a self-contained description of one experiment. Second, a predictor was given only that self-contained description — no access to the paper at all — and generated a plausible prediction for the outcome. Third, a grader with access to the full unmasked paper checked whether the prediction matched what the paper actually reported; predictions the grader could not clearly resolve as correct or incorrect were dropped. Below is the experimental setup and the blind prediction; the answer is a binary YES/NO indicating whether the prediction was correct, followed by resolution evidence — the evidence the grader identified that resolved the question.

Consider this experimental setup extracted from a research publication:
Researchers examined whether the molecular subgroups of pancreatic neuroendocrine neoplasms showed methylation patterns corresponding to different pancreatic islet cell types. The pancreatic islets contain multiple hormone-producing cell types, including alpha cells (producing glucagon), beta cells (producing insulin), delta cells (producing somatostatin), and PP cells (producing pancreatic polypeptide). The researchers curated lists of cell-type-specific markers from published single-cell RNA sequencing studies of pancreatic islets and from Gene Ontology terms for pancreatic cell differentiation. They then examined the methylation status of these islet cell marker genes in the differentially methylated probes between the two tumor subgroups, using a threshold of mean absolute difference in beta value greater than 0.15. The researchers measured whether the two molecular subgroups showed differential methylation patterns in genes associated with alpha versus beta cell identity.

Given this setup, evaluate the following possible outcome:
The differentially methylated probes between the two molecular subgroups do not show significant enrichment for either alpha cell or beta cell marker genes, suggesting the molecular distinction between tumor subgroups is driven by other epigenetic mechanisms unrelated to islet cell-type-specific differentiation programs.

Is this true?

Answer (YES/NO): NO